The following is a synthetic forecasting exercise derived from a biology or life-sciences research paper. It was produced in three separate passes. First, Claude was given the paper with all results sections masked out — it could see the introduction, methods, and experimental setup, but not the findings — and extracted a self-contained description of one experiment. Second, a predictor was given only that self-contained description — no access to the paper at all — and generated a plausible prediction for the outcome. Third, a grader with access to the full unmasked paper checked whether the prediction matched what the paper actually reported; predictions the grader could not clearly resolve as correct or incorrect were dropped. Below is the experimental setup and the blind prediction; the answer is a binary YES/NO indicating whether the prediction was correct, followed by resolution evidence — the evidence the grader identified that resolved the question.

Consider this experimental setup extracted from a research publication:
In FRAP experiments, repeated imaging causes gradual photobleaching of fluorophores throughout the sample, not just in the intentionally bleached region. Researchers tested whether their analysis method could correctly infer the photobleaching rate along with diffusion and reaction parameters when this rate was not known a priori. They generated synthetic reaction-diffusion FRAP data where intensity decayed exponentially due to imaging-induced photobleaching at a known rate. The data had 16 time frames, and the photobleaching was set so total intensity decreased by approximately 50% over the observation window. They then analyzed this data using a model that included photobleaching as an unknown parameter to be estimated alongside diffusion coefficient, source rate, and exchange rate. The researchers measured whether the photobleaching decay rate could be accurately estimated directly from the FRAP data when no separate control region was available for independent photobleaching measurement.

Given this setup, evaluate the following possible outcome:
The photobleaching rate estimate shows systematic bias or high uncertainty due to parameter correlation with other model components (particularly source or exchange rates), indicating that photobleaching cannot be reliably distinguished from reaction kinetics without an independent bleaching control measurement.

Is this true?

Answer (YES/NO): NO